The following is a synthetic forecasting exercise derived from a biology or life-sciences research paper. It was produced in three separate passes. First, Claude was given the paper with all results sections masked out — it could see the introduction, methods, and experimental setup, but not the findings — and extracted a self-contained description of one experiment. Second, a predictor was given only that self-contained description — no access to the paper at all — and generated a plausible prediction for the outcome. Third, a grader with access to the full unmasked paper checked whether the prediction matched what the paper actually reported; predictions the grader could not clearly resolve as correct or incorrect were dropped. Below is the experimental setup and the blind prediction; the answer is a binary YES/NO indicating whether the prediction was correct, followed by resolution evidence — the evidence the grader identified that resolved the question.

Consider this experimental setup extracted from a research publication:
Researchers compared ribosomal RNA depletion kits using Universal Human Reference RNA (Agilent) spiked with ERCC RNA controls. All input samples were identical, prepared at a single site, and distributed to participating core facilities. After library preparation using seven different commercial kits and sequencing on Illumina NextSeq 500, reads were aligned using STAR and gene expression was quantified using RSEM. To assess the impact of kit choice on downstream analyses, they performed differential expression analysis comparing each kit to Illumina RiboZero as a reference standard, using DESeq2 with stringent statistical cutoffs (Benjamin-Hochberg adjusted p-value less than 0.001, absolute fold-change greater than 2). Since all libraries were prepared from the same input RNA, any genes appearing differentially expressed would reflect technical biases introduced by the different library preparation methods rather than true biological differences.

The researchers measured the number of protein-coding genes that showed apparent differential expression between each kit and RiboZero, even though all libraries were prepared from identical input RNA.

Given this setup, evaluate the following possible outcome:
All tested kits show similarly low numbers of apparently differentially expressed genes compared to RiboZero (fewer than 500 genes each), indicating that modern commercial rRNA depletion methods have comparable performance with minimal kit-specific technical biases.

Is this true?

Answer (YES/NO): NO